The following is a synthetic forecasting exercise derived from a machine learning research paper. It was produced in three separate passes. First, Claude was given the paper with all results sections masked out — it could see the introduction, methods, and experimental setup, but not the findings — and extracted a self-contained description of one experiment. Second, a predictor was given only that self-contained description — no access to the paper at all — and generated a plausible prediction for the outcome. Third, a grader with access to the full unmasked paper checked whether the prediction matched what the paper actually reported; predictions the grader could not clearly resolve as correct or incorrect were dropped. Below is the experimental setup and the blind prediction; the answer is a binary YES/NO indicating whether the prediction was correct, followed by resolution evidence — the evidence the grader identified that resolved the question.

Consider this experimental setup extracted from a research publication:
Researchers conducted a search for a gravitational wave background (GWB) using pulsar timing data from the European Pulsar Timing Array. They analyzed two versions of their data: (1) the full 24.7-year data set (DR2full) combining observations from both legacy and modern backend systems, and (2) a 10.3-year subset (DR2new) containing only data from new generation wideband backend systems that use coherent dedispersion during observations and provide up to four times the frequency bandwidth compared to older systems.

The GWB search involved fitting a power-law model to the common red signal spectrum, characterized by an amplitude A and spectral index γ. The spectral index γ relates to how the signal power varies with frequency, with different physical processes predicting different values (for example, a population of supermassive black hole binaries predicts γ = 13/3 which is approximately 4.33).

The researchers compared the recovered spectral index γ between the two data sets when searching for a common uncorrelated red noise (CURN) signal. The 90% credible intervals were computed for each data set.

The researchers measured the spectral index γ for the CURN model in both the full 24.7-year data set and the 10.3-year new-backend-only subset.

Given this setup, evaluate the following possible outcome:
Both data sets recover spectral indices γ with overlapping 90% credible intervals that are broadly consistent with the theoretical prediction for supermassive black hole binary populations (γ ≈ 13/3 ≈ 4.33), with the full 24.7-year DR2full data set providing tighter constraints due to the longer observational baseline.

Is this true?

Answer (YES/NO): NO